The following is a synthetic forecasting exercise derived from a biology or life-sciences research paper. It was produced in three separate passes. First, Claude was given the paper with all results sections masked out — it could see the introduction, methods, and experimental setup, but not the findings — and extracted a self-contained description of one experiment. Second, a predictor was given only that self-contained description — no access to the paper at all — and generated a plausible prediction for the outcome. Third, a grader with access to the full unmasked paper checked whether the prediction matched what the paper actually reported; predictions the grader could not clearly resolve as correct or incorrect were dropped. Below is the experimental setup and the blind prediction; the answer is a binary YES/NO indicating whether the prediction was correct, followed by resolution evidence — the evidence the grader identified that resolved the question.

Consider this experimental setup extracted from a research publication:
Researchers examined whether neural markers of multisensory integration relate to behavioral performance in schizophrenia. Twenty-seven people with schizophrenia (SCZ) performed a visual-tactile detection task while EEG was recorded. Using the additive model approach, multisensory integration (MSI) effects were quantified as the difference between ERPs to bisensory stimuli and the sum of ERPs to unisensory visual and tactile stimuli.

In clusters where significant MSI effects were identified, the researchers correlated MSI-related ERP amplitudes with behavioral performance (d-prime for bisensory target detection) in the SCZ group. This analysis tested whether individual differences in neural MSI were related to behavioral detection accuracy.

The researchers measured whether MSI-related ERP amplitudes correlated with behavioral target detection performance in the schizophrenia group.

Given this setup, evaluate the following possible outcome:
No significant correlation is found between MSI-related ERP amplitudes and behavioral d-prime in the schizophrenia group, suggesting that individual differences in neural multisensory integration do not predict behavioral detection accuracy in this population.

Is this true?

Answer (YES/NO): NO